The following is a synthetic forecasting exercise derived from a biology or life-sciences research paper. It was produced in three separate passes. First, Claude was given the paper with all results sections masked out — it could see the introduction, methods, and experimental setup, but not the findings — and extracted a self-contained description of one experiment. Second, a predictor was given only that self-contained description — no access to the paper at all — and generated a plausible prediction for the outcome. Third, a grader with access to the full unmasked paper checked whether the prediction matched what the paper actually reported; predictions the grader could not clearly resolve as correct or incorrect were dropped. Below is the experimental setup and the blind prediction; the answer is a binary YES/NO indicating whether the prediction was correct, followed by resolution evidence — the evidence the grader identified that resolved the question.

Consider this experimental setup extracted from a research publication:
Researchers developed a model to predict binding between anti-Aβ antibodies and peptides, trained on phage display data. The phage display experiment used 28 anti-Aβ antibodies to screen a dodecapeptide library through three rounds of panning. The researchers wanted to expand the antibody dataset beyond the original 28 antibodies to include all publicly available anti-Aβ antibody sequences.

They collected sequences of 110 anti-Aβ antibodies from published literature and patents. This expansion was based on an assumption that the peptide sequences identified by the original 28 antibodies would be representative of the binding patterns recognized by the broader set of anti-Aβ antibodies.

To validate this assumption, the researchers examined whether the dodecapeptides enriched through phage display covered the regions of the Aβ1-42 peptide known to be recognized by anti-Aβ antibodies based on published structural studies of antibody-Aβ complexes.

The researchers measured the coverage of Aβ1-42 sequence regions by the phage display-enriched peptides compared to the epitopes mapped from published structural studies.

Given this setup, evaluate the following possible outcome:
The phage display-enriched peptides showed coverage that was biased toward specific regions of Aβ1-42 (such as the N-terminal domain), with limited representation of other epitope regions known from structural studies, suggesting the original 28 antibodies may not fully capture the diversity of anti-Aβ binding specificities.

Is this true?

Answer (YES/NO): NO